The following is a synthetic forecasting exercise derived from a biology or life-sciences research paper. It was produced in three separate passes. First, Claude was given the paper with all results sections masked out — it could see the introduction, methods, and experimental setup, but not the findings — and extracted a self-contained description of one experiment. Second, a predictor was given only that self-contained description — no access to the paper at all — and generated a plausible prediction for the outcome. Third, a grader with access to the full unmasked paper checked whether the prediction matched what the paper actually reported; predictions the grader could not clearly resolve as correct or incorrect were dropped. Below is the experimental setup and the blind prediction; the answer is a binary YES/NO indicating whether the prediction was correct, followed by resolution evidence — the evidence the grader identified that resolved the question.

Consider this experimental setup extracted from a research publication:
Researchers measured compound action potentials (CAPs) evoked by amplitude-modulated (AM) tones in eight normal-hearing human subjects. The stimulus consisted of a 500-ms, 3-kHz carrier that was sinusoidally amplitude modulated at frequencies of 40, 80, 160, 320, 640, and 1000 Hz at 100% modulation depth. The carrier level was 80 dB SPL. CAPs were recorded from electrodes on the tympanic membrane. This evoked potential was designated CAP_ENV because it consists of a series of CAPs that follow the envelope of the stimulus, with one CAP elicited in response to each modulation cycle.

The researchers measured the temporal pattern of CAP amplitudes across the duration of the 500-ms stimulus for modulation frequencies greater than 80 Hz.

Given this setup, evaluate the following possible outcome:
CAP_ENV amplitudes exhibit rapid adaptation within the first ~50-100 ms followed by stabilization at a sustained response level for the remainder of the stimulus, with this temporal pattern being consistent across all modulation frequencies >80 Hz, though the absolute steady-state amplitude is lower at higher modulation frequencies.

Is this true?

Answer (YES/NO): NO